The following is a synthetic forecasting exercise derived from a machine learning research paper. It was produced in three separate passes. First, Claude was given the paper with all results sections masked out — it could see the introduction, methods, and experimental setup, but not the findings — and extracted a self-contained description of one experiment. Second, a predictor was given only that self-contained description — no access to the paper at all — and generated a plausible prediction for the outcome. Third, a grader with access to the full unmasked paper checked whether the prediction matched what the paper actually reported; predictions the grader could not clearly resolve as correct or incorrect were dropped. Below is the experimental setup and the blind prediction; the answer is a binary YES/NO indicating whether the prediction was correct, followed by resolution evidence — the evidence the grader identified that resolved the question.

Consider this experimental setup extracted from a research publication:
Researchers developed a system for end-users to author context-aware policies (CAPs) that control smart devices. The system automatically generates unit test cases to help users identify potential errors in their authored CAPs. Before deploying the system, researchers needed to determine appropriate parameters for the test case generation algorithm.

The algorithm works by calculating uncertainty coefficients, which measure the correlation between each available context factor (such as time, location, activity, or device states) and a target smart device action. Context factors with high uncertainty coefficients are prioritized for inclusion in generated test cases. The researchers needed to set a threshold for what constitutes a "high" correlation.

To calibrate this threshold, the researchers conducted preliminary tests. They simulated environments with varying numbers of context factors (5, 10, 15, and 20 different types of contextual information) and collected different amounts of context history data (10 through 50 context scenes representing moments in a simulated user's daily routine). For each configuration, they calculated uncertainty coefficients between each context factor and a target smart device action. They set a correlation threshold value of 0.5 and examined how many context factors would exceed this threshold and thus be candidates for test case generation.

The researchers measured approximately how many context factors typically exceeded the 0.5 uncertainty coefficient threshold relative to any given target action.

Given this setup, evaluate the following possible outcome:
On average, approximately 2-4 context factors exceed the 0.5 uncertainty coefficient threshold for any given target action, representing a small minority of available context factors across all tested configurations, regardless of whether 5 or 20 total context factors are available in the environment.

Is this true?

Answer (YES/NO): NO